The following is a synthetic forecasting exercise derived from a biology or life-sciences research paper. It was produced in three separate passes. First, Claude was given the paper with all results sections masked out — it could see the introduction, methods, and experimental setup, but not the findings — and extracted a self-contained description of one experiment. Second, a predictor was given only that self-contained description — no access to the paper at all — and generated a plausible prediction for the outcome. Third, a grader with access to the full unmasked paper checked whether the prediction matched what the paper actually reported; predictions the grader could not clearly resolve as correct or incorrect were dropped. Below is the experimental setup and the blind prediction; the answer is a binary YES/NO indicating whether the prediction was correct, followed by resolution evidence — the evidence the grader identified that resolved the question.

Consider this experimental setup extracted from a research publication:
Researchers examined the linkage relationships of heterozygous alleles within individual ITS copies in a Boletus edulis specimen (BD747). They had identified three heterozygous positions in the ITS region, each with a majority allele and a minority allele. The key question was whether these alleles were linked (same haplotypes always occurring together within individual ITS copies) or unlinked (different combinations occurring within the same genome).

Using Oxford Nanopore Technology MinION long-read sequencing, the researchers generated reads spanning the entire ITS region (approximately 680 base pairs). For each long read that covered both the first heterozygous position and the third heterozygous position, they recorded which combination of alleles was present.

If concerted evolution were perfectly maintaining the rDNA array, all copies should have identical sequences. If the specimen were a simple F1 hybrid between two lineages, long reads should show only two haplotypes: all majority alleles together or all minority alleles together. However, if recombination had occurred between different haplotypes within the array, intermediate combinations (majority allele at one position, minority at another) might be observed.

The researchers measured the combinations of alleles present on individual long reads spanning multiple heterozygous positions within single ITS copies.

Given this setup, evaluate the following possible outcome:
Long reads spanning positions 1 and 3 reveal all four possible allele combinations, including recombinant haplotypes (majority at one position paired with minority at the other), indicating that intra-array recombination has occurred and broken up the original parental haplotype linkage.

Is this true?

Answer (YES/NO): YES